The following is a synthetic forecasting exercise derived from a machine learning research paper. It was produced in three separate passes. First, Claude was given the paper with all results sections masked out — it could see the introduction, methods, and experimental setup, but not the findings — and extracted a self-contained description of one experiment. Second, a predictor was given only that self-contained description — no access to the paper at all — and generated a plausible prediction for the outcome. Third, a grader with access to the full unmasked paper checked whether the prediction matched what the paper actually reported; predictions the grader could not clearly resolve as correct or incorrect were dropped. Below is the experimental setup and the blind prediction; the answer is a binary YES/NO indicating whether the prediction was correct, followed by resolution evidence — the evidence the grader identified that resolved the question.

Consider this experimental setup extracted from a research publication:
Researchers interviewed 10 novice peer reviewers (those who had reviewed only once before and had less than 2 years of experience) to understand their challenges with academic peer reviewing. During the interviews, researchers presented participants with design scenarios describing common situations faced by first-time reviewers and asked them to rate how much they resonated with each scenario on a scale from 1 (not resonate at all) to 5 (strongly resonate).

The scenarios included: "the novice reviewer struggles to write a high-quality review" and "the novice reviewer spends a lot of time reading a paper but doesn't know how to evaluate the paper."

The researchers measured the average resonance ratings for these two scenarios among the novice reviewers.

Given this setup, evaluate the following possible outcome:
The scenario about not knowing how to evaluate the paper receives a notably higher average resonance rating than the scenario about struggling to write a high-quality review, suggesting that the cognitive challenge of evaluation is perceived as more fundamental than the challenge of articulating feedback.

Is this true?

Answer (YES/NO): NO